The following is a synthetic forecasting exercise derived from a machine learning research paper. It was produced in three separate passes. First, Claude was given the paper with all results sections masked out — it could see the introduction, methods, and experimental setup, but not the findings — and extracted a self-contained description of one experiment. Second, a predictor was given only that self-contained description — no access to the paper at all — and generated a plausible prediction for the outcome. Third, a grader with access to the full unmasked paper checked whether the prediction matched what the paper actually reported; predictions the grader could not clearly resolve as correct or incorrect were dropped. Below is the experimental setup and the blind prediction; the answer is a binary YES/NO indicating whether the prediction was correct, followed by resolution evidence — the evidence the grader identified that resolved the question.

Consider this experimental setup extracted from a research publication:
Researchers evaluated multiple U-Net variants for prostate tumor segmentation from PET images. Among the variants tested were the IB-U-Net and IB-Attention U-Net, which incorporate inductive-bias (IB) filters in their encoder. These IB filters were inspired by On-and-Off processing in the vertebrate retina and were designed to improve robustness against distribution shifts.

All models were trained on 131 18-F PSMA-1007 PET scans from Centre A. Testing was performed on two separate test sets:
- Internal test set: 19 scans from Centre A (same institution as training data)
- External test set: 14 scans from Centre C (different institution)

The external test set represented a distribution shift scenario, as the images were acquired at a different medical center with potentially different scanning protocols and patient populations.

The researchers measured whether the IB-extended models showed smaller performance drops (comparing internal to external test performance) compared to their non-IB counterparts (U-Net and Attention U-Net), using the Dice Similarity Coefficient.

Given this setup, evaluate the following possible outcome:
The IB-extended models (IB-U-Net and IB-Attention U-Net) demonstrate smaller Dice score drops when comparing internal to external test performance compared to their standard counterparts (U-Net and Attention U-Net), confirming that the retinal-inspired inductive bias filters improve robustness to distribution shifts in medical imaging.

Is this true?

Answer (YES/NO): NO